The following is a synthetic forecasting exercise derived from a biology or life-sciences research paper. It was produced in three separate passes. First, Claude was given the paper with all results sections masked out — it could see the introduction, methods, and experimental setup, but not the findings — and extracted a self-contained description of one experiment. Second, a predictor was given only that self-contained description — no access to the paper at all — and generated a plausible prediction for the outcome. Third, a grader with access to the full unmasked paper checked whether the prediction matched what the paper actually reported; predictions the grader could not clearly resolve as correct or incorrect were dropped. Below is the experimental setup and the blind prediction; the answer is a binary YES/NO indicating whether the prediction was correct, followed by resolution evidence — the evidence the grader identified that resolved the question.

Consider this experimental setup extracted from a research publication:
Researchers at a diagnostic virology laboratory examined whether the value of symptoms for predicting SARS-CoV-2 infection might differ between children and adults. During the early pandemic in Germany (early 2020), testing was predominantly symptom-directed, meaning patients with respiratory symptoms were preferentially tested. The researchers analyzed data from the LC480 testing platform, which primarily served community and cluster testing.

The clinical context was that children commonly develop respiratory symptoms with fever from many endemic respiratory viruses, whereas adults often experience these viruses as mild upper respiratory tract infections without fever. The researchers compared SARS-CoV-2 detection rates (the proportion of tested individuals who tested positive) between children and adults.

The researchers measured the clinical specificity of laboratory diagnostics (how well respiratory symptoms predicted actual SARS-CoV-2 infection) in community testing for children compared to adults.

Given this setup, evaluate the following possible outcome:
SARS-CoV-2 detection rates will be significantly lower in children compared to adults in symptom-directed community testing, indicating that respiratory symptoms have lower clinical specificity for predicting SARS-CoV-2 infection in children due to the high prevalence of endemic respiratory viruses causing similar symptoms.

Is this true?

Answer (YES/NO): YES